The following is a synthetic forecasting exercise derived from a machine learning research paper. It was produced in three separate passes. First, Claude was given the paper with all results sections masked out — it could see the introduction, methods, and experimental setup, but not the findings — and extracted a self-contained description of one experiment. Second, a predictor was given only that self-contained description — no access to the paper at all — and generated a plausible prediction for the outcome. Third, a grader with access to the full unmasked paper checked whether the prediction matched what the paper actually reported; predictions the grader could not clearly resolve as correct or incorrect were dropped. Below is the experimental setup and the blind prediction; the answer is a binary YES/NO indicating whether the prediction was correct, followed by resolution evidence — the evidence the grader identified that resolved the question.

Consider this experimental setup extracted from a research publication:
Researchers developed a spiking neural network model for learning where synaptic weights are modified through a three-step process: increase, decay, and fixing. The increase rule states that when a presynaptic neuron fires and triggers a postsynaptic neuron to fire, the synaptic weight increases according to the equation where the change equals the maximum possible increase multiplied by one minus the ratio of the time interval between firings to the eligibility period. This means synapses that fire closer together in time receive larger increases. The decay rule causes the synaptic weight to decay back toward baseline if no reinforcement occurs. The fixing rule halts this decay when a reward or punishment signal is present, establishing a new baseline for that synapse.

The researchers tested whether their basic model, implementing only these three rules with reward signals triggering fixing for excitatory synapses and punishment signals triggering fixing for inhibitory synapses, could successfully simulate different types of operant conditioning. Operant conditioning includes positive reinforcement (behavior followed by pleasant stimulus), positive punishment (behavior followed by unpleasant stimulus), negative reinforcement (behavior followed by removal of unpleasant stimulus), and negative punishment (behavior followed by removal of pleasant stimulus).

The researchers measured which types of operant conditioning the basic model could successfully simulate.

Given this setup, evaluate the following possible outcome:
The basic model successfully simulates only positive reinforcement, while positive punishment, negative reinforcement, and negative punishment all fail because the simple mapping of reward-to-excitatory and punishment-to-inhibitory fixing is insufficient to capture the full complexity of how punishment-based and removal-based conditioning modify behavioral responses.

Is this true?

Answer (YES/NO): NO